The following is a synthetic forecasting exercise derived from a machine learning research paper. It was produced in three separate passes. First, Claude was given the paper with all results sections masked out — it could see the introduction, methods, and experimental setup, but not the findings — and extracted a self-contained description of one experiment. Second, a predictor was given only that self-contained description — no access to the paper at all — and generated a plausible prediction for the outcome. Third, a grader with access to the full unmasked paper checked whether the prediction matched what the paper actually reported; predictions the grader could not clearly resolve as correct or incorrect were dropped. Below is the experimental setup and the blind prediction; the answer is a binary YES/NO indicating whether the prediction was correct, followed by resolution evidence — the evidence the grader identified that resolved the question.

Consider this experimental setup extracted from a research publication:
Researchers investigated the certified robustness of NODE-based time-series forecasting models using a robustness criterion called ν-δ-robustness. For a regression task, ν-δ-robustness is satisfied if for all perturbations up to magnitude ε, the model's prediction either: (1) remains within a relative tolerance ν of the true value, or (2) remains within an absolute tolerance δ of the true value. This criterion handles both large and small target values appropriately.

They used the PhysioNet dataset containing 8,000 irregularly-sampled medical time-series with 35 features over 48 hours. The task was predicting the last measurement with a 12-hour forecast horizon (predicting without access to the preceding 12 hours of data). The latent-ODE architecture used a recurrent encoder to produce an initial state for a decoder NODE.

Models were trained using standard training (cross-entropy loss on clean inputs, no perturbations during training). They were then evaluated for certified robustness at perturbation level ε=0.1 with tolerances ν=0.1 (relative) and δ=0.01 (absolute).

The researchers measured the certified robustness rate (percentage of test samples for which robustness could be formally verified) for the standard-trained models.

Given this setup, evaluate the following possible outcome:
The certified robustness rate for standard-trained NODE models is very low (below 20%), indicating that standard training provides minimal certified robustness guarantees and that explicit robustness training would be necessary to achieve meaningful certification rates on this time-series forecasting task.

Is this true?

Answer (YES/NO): YES